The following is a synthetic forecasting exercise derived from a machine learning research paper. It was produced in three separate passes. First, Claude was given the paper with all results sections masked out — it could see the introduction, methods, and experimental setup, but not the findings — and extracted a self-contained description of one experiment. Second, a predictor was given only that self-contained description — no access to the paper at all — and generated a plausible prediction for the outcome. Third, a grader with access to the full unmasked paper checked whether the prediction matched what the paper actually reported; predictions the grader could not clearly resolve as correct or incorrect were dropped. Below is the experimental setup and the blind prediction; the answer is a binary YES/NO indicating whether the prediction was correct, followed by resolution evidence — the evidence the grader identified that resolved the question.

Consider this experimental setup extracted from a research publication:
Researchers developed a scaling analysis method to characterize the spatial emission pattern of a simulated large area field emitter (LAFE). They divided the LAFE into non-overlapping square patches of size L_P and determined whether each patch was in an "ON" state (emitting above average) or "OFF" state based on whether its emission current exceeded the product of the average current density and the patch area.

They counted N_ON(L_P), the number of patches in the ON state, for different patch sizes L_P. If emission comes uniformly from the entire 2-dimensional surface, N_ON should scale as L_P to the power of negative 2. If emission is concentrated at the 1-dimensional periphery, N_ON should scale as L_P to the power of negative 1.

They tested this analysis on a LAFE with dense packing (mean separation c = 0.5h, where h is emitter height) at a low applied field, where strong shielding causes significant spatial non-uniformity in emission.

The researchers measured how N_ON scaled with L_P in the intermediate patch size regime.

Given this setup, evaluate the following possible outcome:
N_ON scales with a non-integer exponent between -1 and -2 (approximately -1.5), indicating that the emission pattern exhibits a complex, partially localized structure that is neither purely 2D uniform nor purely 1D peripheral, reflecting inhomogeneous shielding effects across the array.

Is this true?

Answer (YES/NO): NO